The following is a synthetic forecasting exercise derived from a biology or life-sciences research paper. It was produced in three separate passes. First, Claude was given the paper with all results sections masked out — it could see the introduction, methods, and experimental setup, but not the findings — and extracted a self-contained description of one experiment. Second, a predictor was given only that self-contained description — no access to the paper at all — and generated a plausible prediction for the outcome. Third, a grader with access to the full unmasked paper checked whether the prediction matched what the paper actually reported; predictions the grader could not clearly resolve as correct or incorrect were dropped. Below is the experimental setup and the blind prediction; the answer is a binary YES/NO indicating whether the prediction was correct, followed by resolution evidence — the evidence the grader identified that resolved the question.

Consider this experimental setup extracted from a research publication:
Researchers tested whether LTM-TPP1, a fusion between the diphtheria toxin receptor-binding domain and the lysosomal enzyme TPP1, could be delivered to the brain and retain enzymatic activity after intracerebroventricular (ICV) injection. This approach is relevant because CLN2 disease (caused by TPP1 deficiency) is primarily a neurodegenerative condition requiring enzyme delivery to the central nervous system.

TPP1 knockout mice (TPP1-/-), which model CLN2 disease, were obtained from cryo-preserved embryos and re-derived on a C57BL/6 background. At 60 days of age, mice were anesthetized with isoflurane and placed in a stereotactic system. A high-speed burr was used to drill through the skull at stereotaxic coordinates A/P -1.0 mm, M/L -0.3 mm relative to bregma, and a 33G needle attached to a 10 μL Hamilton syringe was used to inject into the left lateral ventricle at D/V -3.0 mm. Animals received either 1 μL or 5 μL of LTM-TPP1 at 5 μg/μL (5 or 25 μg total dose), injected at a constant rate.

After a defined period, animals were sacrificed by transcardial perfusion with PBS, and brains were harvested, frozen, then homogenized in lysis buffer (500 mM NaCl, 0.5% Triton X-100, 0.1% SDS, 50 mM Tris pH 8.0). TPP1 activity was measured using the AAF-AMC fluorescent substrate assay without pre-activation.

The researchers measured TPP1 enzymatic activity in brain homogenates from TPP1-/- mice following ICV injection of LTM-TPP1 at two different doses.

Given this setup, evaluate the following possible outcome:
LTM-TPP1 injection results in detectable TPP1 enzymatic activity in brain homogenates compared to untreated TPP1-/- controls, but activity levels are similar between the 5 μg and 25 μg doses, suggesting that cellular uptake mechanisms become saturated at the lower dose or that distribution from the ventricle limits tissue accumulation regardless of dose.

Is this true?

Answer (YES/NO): NO